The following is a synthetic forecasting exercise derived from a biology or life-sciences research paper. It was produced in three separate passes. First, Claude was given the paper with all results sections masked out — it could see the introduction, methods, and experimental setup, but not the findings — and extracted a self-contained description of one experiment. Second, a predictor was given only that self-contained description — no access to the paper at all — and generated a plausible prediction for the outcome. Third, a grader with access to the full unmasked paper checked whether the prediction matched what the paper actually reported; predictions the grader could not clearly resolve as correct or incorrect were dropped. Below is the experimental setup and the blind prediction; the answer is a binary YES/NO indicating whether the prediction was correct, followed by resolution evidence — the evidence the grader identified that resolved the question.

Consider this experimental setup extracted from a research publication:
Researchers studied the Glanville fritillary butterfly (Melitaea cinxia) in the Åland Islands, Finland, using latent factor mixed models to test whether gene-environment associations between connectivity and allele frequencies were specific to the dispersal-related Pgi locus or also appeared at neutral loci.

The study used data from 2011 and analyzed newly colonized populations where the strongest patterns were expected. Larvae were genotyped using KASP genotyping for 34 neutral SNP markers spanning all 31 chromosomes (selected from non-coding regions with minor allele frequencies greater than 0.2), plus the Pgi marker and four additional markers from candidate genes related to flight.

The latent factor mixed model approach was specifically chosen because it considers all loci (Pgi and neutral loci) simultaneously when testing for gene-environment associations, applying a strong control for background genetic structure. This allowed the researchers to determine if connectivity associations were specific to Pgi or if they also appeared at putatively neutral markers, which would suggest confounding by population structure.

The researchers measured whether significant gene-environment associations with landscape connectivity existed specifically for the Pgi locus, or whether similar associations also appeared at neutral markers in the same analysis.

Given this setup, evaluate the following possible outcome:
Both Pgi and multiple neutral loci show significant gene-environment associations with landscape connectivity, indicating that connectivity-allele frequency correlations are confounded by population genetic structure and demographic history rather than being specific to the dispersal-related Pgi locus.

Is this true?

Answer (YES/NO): NO